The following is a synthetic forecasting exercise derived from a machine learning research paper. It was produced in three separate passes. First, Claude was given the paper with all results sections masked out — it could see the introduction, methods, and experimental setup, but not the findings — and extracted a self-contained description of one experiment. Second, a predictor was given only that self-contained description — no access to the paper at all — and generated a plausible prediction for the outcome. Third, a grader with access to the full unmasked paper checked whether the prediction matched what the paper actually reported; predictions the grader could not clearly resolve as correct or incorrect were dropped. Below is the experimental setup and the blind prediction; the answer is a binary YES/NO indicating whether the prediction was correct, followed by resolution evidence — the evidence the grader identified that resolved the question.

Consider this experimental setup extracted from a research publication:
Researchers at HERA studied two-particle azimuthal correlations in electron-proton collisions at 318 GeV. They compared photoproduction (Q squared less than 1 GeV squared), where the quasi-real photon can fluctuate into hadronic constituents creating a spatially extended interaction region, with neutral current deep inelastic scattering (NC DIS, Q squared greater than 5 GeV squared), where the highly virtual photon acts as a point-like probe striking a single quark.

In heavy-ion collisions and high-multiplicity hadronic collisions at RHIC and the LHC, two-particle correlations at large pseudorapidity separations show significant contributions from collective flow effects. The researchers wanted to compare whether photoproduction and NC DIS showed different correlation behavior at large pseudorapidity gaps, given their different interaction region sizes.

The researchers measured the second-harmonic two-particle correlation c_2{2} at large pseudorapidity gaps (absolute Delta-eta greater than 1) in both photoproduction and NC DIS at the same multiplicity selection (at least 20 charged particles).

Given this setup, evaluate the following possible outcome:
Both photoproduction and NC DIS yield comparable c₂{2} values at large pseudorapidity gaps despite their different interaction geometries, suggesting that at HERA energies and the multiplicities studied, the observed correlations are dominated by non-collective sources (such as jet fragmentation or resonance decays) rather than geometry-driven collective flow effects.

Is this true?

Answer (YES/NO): NO